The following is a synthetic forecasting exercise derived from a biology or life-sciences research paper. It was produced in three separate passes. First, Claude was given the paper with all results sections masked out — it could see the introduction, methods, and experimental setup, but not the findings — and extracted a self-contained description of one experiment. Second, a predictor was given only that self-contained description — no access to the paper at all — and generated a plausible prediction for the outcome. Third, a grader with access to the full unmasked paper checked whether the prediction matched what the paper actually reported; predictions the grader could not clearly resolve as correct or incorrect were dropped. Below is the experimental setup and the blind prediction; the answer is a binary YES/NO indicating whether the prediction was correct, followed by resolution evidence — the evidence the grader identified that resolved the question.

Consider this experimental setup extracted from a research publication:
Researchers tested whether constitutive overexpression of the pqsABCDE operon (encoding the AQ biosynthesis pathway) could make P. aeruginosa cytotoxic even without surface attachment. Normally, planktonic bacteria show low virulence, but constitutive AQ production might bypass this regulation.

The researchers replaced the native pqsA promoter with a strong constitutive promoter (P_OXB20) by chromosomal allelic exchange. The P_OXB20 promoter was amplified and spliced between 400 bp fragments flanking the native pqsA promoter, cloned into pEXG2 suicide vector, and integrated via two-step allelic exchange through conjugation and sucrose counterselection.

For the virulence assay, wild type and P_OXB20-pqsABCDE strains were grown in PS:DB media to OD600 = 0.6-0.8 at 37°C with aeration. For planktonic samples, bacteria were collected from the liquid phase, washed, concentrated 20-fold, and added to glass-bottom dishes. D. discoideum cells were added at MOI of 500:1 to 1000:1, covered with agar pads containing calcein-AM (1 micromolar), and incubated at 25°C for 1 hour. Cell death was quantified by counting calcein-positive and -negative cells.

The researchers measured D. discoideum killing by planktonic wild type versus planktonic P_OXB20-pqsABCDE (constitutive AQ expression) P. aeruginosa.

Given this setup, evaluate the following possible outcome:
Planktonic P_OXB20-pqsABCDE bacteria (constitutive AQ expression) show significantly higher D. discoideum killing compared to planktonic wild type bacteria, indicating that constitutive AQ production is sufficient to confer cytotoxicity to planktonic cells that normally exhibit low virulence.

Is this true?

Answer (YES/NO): YES